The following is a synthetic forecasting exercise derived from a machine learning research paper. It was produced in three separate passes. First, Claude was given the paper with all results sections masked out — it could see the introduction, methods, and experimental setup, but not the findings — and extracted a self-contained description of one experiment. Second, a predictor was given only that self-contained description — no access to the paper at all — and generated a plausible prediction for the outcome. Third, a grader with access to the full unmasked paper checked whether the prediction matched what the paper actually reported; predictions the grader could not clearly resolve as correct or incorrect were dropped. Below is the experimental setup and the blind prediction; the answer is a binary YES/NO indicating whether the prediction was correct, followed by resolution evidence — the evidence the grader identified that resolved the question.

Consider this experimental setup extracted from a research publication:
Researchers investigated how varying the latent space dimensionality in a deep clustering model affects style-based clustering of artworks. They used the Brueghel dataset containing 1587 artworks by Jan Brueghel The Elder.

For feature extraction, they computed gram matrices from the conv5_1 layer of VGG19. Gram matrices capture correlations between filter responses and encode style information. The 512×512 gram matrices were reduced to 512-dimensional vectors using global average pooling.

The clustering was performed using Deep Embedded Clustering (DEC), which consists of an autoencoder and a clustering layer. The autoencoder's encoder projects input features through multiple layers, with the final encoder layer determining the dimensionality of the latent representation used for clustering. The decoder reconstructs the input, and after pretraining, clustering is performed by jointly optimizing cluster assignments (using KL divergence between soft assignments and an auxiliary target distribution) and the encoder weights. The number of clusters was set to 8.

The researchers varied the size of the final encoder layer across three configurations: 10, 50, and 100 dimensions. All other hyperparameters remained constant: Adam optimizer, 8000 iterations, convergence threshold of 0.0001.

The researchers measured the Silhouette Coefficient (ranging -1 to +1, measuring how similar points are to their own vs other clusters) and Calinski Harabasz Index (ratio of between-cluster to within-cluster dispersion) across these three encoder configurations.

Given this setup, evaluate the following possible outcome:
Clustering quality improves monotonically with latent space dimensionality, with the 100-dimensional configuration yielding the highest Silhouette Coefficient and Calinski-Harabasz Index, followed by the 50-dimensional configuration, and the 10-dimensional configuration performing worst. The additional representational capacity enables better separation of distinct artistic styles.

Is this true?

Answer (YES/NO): NO